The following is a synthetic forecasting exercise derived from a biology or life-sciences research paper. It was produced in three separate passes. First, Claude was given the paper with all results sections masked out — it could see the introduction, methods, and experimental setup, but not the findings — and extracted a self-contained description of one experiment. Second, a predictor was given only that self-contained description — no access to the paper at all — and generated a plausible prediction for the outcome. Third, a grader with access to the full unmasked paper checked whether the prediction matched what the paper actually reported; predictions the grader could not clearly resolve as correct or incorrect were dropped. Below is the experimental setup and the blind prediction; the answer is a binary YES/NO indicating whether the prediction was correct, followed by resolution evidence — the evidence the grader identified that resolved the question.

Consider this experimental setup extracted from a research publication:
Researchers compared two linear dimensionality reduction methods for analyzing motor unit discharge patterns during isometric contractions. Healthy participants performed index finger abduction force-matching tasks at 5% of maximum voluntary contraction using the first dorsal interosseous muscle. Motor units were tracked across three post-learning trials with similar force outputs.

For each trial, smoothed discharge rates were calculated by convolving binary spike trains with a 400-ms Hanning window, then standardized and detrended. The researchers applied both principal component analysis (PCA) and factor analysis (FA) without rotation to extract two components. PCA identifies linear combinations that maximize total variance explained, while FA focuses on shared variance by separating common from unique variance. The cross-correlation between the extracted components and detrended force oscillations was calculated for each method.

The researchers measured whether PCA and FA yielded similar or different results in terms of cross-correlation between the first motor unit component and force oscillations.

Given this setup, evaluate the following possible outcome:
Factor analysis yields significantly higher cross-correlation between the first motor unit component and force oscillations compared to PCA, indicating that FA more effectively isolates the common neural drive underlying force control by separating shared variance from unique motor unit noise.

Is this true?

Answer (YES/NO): NO